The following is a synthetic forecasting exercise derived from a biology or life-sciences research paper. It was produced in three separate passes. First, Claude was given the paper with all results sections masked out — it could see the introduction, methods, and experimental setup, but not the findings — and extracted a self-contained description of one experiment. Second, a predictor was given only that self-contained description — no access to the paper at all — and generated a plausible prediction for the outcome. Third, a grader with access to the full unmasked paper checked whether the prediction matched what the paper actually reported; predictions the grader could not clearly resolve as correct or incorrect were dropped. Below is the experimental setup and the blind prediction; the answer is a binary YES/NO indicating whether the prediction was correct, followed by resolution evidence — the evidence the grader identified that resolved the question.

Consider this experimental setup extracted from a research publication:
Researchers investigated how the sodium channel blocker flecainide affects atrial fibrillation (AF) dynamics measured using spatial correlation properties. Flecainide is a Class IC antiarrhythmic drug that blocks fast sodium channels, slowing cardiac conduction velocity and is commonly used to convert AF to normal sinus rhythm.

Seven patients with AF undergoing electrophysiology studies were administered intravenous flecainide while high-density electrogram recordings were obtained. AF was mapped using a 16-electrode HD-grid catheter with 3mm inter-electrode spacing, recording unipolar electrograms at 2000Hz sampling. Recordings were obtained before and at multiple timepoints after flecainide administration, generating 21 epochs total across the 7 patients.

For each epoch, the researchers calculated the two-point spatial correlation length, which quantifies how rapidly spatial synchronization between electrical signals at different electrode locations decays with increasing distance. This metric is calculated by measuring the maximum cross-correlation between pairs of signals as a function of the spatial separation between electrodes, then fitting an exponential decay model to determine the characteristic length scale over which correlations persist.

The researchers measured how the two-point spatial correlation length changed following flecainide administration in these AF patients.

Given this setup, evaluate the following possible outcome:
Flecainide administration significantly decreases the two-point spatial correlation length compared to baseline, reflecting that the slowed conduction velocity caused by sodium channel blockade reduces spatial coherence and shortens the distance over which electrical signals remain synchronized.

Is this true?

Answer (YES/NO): NO